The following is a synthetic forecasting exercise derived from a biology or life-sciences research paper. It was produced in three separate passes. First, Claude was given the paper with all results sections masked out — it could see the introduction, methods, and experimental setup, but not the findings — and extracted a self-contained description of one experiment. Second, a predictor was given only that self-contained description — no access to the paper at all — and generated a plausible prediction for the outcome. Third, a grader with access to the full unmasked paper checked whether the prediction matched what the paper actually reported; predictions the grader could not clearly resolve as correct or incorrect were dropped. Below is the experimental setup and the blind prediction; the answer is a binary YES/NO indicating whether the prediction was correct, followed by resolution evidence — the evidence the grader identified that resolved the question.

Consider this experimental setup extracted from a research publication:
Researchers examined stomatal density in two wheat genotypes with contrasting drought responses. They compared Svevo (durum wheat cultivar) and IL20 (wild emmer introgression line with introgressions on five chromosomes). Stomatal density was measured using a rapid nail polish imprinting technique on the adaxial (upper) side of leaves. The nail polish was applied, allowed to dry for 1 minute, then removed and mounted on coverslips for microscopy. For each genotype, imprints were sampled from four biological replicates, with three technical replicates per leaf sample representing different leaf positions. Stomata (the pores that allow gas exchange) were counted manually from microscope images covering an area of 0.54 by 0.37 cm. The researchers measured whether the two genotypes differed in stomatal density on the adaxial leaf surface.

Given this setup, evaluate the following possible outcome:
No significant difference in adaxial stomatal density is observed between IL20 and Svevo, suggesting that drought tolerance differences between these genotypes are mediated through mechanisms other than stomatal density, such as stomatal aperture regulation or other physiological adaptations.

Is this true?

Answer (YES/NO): YES